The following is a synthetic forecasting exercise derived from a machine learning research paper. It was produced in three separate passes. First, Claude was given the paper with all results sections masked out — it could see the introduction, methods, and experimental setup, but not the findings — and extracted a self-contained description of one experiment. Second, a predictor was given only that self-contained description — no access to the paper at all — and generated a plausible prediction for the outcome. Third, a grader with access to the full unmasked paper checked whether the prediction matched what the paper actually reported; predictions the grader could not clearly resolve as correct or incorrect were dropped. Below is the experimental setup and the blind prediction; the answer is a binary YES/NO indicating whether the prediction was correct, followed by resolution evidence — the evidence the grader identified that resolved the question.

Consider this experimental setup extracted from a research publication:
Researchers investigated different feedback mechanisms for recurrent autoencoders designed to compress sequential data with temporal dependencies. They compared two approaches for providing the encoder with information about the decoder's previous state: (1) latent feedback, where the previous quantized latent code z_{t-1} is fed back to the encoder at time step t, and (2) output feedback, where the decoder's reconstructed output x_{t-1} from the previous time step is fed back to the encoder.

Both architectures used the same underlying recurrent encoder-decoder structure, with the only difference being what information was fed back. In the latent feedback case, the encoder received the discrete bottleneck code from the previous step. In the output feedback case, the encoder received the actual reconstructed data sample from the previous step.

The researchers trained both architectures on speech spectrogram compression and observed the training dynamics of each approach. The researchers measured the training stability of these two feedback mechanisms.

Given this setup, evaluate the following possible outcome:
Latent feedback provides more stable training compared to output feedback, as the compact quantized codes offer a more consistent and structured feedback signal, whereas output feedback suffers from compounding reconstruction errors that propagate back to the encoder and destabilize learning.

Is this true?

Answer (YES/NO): NO